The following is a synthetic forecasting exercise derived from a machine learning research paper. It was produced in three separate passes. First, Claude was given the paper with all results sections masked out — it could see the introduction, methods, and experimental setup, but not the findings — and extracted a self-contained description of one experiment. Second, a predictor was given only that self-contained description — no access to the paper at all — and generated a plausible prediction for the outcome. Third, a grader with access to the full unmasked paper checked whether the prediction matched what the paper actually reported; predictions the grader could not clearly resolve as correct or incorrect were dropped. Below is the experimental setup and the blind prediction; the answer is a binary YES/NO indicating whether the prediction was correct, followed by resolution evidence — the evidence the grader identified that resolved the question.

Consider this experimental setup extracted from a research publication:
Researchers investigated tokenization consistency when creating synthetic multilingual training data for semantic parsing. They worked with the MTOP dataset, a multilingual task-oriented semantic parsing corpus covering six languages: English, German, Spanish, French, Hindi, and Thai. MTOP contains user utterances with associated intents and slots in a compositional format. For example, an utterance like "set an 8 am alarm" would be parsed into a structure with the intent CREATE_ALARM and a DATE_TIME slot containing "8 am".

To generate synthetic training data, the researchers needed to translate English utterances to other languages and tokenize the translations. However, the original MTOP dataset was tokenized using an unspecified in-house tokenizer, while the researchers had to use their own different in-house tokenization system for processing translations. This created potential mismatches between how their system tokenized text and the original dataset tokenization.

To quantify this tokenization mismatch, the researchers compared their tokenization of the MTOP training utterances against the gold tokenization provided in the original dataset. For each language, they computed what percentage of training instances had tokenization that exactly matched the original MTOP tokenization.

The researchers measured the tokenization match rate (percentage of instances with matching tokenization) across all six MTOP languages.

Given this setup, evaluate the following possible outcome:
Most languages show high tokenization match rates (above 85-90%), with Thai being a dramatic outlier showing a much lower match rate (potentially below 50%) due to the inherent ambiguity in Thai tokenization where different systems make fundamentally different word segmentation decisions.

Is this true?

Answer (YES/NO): YES